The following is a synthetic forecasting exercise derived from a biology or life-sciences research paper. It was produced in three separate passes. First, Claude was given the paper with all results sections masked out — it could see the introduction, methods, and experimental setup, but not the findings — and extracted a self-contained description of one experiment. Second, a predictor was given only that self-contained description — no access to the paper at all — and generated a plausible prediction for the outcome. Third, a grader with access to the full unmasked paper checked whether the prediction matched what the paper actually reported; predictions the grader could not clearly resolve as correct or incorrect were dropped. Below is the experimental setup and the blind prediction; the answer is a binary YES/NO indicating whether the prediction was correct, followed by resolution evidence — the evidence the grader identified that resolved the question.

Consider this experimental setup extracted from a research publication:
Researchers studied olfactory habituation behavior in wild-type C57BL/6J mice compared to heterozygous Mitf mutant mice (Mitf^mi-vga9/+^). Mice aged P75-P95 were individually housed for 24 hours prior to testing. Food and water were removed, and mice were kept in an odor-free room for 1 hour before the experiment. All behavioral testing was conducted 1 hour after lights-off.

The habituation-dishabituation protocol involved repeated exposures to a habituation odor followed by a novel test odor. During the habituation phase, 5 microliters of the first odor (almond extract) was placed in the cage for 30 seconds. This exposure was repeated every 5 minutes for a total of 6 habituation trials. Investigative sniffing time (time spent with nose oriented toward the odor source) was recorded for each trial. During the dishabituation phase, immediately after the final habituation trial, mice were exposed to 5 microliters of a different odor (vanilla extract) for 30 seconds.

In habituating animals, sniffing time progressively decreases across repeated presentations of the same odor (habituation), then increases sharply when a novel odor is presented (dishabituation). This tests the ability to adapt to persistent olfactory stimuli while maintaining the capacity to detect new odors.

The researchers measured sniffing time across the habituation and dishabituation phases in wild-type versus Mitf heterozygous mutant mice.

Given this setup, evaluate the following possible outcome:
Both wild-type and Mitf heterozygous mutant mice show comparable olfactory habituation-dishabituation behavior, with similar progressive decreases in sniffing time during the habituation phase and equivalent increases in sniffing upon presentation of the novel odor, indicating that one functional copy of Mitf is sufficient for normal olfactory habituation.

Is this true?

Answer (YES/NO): NO